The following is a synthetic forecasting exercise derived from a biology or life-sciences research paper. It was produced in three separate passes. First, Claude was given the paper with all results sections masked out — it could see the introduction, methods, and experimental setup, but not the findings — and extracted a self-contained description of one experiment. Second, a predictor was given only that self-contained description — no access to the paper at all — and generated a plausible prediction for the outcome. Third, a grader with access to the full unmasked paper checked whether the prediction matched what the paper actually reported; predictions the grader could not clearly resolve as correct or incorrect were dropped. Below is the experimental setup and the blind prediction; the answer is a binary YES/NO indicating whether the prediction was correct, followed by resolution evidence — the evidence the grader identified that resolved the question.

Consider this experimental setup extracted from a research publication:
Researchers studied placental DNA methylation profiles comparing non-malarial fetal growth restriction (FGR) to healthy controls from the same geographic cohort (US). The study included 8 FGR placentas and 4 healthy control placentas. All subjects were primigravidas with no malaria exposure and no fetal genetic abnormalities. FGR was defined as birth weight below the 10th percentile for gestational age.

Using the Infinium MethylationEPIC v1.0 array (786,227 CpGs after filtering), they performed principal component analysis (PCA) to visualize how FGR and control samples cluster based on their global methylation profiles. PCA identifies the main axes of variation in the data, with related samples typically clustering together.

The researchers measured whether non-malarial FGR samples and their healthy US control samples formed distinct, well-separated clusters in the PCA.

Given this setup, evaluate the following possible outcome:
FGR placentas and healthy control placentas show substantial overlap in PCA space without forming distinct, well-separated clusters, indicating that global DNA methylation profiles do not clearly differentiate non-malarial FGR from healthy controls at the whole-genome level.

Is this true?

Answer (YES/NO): YES